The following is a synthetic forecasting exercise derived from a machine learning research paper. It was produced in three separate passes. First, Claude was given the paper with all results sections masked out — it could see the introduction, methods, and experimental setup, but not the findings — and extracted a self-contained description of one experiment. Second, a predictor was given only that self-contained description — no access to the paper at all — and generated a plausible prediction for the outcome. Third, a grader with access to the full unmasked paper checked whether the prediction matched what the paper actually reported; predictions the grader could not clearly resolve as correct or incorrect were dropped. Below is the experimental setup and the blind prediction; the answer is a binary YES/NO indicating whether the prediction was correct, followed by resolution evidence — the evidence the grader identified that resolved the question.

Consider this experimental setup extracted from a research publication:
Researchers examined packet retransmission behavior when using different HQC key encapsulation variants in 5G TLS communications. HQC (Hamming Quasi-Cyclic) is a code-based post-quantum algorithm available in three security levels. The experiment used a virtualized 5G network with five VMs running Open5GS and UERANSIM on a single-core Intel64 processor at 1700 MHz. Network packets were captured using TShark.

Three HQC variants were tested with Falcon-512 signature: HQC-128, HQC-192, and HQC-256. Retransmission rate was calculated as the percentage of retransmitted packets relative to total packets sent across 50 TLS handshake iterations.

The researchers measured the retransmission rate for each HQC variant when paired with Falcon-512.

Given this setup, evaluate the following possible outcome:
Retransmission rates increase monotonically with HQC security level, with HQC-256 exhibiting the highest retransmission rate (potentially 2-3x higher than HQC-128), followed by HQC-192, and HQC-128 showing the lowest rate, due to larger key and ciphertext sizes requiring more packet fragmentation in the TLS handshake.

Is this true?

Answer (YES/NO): NO